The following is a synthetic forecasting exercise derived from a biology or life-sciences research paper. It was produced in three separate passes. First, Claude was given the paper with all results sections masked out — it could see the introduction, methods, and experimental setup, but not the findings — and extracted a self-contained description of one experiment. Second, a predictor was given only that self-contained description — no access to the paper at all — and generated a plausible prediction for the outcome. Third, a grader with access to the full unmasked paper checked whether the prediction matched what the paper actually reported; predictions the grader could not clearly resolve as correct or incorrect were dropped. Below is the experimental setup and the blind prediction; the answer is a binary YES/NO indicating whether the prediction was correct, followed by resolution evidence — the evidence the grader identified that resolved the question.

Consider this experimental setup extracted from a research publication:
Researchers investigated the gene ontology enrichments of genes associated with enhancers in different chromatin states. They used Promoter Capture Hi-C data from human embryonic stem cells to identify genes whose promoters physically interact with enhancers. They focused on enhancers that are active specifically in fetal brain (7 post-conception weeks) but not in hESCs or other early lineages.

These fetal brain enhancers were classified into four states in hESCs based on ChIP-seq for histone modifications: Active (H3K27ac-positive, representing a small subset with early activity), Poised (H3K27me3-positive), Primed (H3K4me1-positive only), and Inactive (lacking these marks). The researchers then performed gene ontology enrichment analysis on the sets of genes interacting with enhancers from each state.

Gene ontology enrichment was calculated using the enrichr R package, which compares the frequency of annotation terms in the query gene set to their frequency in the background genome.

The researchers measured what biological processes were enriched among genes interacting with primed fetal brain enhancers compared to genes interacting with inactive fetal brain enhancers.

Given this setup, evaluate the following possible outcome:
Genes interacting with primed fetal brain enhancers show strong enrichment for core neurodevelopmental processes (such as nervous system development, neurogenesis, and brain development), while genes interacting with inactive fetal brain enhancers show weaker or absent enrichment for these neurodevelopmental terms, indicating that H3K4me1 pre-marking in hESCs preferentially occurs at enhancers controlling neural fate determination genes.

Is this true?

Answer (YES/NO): YES